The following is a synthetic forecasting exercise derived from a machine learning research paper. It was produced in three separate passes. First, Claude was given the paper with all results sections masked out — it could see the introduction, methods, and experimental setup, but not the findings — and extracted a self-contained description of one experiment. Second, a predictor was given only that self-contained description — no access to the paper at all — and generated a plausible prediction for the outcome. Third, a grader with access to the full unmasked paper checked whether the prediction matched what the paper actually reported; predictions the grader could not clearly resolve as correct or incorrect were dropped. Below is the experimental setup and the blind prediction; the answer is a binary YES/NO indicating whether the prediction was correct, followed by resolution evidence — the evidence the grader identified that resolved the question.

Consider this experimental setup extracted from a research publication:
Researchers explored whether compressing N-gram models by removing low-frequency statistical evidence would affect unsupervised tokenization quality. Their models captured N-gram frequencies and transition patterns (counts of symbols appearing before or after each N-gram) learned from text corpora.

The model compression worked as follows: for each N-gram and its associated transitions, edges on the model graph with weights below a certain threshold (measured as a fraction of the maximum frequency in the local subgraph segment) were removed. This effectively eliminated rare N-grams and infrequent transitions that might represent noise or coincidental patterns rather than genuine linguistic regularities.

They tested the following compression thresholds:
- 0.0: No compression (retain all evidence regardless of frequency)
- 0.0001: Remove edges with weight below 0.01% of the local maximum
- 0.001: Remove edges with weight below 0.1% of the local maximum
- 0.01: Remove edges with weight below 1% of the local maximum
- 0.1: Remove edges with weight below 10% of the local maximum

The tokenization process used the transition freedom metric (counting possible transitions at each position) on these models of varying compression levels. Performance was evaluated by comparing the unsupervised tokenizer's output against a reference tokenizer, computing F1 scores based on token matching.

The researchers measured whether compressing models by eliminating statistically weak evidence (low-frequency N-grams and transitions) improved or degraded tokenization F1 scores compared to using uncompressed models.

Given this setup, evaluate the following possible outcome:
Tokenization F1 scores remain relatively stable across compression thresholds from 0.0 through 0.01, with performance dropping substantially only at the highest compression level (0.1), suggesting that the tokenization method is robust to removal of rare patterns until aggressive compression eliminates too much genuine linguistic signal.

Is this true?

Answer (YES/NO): NO